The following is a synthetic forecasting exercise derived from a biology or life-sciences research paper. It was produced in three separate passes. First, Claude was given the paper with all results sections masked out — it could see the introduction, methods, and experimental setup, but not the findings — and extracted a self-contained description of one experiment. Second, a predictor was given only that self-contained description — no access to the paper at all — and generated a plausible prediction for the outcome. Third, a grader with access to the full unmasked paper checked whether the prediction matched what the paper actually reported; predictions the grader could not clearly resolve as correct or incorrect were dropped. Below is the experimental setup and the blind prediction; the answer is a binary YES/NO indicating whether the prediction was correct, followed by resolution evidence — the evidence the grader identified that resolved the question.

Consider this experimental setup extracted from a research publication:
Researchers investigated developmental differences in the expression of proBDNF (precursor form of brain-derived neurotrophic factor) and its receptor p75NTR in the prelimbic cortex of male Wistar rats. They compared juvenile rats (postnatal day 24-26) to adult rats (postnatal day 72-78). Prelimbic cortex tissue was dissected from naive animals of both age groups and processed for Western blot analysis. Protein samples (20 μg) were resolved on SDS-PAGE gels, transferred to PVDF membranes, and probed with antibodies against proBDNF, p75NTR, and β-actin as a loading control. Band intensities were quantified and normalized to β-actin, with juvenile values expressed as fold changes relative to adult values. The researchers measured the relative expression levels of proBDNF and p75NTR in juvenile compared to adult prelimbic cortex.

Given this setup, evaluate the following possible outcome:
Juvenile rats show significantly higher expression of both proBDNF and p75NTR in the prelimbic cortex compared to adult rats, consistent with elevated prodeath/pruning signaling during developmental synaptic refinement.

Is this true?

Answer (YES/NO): YES